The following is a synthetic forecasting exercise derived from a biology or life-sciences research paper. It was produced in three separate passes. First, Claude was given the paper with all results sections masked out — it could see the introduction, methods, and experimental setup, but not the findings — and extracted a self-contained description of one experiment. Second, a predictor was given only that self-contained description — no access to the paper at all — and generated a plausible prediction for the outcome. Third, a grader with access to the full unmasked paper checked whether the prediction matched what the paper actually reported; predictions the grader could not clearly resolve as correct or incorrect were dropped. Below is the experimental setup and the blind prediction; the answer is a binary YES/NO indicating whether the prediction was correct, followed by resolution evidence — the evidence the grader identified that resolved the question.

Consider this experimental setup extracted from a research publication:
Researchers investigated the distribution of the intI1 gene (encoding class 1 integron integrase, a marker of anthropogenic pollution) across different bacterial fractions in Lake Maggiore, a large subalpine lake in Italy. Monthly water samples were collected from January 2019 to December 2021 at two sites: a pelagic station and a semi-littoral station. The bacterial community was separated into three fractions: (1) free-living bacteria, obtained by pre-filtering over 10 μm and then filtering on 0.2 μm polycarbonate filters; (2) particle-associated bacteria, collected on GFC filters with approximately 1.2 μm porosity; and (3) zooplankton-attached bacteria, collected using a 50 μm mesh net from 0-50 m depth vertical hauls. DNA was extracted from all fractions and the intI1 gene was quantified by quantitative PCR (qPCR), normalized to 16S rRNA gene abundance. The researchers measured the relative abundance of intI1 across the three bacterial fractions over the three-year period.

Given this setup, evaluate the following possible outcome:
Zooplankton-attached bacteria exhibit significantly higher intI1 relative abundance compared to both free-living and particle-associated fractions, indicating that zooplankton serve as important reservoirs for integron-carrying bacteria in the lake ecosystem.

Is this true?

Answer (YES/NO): NO